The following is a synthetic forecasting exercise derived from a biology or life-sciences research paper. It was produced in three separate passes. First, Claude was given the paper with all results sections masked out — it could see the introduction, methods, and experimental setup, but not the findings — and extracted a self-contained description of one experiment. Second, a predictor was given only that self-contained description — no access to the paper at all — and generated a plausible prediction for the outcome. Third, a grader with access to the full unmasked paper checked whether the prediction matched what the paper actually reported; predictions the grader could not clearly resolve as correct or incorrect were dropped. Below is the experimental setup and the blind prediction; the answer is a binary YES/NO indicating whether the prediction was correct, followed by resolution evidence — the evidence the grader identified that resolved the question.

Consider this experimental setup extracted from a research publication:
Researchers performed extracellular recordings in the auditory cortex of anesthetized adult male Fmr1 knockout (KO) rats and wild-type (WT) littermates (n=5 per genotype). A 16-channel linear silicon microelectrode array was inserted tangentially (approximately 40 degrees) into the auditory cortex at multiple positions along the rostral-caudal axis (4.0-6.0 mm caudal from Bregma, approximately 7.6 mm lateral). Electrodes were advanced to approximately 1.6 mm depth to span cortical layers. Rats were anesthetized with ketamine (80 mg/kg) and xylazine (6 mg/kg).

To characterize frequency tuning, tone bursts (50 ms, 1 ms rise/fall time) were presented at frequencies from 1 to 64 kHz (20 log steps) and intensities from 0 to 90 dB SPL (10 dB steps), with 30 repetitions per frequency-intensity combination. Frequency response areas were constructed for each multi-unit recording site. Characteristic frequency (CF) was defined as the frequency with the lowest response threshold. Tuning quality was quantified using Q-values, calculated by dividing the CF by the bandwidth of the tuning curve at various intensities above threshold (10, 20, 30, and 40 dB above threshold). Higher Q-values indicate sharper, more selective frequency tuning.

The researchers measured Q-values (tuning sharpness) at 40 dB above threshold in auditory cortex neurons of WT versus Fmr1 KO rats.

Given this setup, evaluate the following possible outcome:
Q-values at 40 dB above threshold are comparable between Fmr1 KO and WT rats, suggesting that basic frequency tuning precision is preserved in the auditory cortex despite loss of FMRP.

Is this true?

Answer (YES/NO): NO